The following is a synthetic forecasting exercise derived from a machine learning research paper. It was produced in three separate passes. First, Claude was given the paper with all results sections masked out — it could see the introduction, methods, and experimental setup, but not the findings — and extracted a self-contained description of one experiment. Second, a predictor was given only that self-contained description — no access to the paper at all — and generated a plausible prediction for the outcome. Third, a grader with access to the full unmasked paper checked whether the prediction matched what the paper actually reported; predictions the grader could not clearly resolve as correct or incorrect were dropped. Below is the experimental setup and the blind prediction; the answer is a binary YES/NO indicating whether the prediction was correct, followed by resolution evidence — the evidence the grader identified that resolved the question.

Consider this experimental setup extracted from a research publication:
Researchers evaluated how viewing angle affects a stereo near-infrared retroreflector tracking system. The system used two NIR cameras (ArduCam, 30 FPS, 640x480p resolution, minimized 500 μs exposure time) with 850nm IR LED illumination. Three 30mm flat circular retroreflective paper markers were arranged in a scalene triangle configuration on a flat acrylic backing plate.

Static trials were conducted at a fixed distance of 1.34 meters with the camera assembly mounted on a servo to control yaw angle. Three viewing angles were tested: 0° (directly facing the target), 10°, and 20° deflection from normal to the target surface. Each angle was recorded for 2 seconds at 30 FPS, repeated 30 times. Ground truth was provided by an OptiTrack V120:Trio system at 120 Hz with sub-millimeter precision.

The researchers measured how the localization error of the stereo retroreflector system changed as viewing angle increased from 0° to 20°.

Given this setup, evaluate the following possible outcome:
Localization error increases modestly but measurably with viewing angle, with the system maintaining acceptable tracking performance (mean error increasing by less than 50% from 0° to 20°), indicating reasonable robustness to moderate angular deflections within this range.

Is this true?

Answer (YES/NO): NO